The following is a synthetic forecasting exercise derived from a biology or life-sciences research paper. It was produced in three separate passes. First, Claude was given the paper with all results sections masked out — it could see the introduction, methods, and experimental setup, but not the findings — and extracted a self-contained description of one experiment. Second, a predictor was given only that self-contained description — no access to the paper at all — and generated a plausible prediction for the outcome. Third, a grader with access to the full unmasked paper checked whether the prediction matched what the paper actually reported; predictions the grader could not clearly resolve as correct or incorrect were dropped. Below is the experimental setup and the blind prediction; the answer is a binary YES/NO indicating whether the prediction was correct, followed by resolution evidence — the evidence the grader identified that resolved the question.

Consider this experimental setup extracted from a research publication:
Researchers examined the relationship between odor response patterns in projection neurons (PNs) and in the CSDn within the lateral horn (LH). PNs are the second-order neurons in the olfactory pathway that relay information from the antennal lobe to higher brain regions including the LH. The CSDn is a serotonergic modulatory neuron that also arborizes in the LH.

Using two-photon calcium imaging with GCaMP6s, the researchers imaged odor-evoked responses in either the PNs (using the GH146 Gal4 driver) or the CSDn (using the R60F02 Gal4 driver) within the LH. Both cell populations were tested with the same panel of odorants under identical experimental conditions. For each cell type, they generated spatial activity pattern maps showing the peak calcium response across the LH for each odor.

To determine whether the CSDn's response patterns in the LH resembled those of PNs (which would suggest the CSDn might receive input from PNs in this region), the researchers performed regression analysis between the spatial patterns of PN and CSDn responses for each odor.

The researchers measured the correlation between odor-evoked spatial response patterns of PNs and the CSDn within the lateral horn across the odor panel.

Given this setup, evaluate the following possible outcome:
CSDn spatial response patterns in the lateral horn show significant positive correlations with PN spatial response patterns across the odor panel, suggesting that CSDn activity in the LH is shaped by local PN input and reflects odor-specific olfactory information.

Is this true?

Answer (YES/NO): YES